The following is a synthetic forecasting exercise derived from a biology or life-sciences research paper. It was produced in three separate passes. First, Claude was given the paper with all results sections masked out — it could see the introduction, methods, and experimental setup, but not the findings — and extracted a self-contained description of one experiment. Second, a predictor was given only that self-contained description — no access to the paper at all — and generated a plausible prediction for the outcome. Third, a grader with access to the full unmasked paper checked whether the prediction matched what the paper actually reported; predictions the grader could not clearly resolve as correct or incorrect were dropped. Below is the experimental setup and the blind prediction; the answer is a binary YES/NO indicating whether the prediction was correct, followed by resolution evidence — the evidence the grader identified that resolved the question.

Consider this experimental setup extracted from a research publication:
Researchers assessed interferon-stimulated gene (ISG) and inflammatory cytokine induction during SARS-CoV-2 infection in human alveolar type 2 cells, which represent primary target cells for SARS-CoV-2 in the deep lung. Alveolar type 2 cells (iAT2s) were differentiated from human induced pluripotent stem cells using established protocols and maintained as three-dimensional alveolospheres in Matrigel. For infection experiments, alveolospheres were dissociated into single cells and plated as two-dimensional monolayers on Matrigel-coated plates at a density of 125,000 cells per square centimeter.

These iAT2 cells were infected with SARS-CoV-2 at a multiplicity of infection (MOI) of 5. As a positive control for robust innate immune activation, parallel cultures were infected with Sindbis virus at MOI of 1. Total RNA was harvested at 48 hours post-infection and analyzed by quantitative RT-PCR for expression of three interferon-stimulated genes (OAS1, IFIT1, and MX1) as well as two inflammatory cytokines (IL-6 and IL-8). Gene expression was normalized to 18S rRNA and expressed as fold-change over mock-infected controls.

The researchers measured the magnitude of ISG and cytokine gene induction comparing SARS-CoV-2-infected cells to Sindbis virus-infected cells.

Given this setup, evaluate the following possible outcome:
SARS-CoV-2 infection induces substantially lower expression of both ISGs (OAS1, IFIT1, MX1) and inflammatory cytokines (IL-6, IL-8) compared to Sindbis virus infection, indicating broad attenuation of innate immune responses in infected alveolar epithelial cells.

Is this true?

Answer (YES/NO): NO